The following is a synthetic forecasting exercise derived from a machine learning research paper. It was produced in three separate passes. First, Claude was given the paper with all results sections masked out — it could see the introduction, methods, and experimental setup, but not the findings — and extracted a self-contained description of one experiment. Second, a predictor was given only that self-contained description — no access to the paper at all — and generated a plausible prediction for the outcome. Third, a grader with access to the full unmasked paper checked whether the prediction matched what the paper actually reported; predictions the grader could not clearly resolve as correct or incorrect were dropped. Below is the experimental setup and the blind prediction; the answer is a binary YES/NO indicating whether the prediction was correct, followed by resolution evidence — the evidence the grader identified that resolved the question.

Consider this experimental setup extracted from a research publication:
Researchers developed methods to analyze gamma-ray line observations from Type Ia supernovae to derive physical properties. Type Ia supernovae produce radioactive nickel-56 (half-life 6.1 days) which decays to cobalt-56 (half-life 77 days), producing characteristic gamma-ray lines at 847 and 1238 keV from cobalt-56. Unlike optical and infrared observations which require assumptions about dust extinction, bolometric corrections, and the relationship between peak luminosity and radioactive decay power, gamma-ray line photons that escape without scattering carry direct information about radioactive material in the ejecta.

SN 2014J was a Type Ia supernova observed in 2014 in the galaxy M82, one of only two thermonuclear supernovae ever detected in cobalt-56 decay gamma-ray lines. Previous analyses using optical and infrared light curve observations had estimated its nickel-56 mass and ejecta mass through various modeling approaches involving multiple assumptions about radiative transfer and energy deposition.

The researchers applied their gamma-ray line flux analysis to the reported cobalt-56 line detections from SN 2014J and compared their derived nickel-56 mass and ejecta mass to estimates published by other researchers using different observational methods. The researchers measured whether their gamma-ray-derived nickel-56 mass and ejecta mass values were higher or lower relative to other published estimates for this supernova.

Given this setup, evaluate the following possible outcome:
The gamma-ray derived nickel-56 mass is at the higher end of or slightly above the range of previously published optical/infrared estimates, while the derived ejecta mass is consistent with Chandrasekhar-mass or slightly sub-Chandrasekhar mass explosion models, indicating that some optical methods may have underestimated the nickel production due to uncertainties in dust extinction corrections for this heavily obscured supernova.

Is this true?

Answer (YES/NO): NO